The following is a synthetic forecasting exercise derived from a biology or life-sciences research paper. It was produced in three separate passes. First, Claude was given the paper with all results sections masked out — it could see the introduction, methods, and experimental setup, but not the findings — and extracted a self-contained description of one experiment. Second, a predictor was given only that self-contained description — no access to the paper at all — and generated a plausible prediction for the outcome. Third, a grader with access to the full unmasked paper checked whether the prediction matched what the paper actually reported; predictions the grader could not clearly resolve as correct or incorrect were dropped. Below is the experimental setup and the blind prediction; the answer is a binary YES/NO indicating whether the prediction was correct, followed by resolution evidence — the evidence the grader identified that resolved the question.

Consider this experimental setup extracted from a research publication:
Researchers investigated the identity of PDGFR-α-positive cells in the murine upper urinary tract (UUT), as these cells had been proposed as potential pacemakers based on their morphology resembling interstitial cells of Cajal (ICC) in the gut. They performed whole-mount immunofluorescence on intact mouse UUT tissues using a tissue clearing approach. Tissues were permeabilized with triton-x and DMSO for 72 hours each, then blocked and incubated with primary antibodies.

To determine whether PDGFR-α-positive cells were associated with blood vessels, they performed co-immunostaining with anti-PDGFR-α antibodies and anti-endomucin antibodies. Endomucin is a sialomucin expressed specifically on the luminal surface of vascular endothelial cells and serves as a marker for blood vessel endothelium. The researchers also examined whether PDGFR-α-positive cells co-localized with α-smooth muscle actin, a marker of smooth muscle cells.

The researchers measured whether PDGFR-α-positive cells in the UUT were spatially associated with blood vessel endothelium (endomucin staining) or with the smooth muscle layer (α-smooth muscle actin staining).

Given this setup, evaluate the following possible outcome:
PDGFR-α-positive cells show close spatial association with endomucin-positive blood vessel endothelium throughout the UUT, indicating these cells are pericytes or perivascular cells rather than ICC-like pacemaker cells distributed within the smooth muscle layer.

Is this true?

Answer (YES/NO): YES